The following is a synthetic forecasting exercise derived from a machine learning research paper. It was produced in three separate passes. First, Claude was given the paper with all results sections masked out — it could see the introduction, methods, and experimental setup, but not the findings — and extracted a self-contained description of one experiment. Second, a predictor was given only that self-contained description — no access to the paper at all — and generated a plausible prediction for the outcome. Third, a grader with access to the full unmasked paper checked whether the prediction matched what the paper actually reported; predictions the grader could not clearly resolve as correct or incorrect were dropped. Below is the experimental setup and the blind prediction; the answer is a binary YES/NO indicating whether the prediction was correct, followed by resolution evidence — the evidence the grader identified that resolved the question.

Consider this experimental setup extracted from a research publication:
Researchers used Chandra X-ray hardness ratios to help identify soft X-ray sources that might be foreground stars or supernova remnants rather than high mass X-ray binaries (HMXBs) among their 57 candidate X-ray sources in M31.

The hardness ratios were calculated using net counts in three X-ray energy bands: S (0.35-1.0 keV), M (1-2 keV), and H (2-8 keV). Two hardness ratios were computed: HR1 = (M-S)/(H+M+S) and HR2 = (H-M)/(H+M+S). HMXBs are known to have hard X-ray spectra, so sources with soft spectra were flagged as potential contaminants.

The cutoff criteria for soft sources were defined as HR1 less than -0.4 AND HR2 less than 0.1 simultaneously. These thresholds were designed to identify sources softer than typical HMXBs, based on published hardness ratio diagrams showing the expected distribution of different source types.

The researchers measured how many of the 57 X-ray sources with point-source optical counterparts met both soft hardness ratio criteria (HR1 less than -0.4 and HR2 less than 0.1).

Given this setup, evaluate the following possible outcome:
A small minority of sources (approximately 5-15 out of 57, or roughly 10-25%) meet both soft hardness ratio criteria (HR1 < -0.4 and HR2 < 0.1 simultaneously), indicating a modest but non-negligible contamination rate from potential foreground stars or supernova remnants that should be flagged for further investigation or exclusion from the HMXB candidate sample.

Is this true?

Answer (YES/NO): NO